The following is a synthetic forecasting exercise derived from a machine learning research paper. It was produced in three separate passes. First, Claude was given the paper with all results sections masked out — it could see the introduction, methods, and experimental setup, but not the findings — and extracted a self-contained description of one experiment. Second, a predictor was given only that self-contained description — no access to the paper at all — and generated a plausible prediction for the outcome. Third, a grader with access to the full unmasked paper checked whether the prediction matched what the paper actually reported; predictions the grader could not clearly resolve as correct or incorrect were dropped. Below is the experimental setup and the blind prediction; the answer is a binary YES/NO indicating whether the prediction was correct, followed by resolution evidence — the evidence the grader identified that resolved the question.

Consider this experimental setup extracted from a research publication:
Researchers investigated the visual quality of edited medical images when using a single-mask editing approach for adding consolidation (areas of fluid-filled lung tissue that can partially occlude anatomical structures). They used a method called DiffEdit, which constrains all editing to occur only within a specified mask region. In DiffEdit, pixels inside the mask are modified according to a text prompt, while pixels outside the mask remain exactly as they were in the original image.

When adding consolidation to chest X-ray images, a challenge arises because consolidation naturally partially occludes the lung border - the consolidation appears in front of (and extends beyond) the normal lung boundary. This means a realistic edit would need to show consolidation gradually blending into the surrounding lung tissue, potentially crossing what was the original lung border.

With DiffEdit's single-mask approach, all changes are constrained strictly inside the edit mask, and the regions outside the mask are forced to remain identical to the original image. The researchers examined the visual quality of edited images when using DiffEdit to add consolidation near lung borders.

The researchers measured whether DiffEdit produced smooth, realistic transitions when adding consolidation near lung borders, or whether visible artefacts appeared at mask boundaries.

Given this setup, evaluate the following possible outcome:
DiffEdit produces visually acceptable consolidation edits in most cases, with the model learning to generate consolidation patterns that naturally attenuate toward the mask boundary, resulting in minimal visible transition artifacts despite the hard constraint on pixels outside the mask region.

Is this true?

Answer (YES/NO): NO